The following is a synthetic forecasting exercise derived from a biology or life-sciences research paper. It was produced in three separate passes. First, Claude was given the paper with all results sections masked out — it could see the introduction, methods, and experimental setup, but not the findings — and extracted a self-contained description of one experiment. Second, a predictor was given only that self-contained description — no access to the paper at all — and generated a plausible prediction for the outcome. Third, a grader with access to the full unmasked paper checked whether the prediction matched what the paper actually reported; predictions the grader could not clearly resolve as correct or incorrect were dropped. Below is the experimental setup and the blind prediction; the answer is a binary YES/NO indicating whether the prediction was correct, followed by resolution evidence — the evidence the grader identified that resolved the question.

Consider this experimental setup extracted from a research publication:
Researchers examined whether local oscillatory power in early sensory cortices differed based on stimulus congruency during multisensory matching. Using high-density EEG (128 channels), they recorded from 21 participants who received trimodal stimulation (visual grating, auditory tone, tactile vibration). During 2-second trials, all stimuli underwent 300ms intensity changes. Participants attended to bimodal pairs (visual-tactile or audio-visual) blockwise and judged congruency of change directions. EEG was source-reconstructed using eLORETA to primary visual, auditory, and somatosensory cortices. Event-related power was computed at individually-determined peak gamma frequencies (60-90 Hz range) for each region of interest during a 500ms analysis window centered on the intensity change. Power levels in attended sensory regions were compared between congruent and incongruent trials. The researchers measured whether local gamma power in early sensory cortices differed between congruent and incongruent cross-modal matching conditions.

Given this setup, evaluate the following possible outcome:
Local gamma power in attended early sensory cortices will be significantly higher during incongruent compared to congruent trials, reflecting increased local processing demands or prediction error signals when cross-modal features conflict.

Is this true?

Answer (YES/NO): NO